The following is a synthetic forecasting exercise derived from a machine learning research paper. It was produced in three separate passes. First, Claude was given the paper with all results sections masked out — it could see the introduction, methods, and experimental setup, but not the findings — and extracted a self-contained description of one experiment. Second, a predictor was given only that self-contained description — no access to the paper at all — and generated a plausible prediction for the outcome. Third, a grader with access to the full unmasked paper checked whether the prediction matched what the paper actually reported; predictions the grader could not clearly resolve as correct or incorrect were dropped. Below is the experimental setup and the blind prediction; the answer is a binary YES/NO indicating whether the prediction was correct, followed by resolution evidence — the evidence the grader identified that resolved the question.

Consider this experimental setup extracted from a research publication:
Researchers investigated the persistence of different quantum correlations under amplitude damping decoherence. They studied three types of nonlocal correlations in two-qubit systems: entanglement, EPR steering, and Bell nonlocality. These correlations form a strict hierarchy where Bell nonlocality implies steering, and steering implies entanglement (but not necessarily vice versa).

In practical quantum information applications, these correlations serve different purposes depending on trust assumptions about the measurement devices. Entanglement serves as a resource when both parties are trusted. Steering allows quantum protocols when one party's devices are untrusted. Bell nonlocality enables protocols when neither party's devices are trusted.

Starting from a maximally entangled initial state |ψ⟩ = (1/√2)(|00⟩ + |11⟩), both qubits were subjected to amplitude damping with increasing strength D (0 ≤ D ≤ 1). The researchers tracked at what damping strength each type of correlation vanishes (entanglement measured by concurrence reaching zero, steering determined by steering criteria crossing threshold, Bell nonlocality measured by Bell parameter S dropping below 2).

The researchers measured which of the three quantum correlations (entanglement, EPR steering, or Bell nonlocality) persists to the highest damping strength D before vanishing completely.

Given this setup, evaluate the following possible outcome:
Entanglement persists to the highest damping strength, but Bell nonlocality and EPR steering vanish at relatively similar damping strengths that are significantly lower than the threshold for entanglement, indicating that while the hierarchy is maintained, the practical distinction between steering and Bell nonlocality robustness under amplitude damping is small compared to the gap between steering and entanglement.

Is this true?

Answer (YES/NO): NO